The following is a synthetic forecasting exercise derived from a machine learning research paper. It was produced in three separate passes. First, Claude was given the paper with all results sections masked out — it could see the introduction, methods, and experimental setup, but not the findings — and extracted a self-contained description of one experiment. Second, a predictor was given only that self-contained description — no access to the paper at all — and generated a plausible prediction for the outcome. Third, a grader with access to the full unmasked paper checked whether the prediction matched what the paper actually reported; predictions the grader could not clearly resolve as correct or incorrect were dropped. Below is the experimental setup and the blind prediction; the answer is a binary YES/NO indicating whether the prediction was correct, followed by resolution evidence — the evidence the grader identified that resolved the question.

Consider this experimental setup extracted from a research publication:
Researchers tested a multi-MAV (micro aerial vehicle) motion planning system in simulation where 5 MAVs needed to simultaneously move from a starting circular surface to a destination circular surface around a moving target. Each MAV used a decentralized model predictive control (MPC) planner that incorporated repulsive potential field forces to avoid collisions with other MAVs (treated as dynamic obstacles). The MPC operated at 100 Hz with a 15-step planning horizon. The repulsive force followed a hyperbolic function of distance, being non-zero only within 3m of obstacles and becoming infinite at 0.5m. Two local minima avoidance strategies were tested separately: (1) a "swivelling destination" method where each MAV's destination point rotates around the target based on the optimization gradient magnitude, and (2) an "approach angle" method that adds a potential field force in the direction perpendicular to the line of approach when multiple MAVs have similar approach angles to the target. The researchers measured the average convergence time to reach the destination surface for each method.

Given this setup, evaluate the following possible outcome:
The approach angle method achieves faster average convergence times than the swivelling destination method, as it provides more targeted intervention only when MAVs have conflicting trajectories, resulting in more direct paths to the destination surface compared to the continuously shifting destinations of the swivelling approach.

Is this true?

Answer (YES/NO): NO